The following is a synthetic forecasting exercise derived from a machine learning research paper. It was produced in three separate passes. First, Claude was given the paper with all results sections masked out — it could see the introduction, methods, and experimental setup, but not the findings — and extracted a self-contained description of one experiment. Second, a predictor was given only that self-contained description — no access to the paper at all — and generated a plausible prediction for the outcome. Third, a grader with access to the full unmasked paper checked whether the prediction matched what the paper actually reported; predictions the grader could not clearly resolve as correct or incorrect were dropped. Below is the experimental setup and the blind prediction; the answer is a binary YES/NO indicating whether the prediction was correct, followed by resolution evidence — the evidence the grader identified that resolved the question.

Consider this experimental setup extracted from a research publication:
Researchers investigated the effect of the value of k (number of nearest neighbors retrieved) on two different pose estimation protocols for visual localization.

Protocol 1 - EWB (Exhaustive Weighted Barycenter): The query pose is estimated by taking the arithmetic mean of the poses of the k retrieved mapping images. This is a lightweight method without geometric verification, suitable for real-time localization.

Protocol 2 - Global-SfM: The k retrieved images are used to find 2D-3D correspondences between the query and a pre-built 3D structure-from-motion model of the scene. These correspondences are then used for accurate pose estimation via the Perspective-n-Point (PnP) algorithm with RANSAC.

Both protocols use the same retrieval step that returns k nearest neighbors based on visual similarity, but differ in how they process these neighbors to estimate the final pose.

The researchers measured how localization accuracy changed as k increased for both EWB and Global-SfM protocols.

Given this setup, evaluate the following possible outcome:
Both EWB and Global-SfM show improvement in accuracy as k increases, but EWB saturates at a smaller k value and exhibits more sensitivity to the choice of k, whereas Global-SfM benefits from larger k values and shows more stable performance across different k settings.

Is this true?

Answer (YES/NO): NO